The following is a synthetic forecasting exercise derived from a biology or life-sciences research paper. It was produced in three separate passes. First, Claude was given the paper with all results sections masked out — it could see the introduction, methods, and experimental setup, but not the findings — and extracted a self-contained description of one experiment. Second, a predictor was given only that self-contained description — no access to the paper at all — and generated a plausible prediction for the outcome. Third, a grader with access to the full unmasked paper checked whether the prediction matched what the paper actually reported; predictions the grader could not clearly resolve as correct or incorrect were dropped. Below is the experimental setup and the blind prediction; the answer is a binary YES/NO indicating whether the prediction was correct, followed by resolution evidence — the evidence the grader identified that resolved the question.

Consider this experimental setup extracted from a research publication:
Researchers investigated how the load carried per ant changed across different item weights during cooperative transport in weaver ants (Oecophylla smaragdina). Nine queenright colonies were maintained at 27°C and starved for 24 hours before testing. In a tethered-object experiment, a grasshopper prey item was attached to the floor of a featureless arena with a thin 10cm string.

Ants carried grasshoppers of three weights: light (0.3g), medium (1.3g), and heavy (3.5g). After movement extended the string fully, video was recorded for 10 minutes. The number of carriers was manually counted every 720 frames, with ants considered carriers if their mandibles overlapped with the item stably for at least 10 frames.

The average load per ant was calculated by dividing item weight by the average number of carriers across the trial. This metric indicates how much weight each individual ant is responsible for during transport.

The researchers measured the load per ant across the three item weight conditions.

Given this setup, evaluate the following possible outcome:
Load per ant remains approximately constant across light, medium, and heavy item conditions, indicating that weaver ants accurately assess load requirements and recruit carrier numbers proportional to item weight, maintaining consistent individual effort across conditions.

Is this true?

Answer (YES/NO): NO